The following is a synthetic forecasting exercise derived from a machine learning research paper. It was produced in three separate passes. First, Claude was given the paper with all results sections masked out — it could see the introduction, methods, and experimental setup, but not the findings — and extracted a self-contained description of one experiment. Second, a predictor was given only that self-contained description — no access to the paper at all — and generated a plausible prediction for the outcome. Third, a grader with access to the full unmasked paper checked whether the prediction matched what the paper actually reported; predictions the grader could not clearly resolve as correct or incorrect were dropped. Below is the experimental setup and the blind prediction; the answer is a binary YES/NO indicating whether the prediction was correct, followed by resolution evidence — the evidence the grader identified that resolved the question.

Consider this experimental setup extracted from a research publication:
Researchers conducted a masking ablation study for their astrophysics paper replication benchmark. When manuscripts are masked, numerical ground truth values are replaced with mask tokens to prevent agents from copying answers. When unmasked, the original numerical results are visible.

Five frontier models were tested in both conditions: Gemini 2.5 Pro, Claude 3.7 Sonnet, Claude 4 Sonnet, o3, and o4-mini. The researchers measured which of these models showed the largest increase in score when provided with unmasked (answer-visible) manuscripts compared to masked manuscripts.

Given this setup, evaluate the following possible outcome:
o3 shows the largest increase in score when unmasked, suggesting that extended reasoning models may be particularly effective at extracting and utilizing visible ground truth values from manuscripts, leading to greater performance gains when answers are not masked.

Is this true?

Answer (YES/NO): NO